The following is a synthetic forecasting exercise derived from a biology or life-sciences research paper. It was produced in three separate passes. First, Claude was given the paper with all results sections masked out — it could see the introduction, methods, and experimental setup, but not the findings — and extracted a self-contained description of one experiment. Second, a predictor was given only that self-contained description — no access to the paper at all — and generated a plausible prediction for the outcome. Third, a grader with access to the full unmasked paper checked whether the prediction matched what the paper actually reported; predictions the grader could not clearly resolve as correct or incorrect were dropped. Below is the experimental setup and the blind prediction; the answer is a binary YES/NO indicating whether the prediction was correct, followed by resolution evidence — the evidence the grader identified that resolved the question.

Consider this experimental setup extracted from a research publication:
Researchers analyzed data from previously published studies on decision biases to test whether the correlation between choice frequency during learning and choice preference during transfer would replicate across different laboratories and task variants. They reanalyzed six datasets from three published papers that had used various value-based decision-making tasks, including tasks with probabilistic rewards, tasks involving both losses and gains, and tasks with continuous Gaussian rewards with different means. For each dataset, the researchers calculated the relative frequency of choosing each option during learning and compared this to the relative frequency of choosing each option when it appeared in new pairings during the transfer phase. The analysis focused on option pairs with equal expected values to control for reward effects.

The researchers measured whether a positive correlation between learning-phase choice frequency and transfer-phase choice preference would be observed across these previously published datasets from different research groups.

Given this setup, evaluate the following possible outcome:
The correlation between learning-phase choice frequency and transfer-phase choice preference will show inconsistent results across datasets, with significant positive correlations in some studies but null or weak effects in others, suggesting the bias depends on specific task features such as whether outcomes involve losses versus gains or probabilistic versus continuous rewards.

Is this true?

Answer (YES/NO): NO